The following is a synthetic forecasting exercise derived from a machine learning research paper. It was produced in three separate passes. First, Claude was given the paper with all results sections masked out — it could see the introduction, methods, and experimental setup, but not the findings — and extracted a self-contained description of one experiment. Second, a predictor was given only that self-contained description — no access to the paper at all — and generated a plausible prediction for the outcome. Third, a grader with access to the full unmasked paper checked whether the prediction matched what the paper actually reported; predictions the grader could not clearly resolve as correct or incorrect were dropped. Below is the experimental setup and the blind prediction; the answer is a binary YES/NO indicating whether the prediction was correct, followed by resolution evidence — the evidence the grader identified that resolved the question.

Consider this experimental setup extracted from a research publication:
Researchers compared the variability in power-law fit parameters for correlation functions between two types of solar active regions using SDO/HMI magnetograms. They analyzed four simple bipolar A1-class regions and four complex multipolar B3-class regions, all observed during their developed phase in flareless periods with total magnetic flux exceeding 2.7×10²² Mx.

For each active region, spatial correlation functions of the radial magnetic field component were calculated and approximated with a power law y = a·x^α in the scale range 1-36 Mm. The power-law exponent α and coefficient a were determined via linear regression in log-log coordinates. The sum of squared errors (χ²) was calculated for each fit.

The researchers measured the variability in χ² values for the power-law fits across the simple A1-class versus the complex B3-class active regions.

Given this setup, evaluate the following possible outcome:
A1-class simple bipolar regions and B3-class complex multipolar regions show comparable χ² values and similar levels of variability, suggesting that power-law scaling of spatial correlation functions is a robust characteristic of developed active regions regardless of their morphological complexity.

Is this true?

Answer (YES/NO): NO